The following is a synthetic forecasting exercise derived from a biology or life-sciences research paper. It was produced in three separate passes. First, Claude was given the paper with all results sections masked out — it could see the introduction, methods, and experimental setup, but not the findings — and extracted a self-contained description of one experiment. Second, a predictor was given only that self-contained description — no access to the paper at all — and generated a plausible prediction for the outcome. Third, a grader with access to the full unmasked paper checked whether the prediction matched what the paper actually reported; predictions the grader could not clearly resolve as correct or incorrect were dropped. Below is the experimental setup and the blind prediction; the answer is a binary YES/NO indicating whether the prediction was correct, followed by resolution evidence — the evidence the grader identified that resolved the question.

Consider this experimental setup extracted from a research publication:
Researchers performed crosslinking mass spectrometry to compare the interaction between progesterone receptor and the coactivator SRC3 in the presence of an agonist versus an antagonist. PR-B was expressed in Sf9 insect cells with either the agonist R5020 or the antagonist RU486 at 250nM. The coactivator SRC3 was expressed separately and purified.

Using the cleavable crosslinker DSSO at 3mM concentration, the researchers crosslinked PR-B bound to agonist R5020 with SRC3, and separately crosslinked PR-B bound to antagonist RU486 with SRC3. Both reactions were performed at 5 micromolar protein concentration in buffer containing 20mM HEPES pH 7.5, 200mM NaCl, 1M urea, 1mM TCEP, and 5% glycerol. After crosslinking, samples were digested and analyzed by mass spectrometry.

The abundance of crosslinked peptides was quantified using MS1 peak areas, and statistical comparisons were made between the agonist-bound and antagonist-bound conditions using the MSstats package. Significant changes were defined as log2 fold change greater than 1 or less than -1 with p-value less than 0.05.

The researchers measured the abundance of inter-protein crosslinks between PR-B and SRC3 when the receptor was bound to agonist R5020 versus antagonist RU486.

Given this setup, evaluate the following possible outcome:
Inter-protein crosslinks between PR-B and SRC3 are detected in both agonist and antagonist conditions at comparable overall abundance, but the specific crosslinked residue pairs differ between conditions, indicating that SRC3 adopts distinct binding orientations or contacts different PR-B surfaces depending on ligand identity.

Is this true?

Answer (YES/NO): YES